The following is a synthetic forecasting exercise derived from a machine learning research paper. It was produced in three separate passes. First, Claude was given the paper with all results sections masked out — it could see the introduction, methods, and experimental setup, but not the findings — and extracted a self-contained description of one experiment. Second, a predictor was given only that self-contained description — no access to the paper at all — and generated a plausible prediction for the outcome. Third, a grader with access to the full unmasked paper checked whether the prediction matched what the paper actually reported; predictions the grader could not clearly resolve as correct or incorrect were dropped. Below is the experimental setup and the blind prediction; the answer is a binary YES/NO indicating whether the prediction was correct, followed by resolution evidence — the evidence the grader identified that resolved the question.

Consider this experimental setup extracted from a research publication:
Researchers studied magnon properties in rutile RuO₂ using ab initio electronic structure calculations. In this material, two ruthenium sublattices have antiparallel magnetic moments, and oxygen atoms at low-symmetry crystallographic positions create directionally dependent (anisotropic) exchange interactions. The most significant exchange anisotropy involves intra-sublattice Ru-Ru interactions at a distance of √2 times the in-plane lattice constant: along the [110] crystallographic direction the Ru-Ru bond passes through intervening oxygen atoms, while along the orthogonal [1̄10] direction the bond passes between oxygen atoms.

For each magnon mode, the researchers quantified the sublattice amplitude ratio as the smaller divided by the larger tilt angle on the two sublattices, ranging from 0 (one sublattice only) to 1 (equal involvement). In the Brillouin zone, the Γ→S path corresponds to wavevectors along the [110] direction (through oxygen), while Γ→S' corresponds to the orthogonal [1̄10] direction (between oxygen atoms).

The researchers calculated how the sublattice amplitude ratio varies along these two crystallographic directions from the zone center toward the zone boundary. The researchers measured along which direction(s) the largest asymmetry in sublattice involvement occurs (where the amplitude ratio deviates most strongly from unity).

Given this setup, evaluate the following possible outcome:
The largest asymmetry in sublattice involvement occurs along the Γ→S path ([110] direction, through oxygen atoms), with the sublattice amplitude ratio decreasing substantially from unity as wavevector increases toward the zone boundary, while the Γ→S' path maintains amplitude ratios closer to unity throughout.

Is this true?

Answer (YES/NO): NO